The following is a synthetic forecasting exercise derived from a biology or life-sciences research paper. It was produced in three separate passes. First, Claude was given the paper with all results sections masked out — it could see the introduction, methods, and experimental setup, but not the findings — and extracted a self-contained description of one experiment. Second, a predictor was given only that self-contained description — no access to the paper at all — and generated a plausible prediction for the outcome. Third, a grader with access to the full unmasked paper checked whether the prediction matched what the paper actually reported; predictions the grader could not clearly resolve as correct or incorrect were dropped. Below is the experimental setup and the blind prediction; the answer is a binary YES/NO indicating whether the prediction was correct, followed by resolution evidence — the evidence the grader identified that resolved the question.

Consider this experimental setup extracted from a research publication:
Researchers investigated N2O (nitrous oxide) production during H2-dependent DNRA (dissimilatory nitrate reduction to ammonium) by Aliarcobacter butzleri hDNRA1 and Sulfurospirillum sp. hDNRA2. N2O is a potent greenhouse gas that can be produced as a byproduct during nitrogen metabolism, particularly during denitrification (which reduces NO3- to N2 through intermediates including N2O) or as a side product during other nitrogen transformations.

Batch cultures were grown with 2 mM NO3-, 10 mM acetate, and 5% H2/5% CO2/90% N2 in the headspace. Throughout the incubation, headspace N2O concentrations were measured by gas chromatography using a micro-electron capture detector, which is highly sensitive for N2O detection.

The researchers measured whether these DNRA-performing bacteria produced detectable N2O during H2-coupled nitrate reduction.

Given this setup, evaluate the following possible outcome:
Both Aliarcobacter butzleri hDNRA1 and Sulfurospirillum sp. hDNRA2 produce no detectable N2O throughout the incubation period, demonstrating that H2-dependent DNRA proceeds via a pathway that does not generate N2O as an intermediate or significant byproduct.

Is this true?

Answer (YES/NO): NO